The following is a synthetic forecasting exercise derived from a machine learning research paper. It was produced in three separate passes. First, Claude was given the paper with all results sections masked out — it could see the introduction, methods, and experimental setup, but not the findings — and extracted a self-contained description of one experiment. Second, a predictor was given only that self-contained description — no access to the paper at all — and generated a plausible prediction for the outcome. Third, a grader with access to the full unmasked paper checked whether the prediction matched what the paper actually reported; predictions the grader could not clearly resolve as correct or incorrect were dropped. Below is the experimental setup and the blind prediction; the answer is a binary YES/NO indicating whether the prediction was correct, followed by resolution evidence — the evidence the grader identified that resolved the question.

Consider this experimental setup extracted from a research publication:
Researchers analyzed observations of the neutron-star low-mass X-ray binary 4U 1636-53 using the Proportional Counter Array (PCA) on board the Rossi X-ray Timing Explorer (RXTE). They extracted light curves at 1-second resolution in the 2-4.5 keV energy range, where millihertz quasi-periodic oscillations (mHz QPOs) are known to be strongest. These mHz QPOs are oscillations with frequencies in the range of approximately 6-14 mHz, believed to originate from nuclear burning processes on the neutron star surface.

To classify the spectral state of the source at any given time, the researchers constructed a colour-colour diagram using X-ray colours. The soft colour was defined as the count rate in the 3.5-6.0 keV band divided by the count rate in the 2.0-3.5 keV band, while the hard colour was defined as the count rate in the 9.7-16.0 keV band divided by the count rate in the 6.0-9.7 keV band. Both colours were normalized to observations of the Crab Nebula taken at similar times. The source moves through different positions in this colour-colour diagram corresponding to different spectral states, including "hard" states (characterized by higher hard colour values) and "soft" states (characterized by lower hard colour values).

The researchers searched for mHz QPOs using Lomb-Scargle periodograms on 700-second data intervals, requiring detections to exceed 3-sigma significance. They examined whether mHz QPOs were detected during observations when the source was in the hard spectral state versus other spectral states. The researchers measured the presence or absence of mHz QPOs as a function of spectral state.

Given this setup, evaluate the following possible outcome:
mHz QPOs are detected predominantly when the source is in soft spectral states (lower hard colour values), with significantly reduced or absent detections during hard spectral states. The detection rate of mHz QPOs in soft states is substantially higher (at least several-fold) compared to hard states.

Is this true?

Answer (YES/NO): YES